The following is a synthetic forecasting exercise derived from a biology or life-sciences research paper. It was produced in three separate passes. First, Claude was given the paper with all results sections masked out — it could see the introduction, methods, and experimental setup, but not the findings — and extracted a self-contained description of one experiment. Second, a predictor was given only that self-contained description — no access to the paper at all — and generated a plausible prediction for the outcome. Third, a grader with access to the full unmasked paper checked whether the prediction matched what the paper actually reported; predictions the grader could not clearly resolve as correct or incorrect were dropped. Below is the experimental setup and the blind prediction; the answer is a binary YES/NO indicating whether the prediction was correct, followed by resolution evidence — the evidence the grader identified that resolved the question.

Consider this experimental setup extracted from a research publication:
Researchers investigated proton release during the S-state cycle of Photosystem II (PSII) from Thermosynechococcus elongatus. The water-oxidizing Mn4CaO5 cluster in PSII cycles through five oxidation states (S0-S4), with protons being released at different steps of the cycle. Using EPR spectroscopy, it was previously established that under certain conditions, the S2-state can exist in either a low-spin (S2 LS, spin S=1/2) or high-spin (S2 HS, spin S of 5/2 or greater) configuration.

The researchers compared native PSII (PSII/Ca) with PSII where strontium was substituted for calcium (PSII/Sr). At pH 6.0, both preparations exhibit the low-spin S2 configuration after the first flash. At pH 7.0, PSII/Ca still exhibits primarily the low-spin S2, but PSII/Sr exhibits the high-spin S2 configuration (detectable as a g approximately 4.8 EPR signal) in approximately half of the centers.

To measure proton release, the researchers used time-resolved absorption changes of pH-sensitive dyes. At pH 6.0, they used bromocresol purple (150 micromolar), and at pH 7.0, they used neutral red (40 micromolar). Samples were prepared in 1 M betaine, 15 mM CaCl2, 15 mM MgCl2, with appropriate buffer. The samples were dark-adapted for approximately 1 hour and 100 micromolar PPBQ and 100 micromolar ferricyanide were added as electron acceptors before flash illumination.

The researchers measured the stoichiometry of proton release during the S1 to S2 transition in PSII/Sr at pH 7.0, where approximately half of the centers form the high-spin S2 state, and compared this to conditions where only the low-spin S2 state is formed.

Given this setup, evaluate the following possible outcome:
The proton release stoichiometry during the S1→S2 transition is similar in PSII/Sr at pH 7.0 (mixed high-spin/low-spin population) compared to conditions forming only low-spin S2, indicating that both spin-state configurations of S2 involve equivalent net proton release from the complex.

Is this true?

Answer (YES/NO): NO